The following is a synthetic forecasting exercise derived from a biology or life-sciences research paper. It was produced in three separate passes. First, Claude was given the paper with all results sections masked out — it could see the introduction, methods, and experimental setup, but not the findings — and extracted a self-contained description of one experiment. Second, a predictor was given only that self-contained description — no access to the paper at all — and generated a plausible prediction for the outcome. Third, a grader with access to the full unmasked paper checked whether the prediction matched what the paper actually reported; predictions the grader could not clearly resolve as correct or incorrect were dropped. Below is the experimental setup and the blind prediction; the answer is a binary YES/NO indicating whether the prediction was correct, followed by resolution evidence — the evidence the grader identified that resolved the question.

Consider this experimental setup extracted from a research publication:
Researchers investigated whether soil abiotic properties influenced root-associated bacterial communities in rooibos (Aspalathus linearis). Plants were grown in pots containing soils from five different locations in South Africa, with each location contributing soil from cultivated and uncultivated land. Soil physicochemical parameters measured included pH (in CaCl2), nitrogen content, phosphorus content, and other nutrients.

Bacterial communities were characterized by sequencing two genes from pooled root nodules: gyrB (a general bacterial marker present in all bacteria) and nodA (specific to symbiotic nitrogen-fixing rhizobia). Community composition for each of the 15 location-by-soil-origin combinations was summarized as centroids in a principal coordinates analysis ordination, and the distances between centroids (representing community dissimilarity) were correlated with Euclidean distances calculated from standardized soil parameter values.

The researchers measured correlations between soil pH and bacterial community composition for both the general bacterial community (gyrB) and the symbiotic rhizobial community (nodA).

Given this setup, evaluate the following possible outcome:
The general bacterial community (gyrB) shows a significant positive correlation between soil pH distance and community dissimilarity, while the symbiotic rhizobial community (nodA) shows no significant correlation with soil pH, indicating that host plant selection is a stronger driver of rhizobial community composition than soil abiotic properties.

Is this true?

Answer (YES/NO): NO